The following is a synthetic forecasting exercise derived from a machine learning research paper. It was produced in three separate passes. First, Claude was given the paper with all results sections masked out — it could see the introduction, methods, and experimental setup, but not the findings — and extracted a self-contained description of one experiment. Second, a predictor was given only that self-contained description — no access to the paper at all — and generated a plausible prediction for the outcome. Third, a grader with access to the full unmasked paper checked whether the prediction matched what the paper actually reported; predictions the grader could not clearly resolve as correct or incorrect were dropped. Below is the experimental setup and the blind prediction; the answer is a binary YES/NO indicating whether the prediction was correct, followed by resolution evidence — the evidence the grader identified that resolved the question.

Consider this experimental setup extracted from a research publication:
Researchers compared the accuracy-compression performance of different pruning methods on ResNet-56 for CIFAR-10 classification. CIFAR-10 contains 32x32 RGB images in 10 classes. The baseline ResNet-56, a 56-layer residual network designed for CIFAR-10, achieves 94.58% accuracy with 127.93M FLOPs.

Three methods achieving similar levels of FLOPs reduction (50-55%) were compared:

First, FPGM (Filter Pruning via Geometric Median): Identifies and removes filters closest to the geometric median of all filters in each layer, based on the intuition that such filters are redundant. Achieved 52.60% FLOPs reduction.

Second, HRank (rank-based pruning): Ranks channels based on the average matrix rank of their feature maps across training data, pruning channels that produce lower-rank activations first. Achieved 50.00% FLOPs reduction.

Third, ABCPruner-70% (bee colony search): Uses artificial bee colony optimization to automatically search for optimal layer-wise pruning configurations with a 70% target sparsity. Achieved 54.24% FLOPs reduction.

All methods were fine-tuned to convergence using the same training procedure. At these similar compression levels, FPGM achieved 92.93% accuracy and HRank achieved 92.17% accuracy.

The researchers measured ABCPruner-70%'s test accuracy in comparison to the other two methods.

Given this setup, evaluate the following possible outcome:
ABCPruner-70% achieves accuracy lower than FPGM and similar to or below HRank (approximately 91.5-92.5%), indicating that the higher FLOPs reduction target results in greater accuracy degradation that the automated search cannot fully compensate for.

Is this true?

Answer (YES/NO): NO